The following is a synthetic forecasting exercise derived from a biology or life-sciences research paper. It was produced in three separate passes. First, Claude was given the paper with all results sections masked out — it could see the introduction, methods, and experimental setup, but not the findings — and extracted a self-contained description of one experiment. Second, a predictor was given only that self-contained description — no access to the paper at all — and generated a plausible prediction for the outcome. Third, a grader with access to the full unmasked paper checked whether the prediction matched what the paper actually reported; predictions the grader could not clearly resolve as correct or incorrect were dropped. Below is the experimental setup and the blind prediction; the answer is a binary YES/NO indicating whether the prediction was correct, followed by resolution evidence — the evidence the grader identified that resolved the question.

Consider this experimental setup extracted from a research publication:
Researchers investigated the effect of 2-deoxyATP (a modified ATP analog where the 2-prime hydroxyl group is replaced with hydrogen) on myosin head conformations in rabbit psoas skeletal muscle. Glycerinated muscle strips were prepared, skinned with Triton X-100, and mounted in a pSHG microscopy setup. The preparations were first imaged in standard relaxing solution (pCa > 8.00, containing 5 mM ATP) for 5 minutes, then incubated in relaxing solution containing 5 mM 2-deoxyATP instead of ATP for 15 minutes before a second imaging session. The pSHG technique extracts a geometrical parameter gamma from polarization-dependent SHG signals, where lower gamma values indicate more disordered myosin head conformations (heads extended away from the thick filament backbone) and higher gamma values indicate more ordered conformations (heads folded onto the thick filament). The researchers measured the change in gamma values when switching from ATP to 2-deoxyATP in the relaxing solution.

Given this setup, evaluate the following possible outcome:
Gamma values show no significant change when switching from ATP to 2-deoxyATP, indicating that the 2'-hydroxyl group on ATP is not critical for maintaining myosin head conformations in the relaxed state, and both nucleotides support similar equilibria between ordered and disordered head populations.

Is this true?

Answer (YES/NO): NO